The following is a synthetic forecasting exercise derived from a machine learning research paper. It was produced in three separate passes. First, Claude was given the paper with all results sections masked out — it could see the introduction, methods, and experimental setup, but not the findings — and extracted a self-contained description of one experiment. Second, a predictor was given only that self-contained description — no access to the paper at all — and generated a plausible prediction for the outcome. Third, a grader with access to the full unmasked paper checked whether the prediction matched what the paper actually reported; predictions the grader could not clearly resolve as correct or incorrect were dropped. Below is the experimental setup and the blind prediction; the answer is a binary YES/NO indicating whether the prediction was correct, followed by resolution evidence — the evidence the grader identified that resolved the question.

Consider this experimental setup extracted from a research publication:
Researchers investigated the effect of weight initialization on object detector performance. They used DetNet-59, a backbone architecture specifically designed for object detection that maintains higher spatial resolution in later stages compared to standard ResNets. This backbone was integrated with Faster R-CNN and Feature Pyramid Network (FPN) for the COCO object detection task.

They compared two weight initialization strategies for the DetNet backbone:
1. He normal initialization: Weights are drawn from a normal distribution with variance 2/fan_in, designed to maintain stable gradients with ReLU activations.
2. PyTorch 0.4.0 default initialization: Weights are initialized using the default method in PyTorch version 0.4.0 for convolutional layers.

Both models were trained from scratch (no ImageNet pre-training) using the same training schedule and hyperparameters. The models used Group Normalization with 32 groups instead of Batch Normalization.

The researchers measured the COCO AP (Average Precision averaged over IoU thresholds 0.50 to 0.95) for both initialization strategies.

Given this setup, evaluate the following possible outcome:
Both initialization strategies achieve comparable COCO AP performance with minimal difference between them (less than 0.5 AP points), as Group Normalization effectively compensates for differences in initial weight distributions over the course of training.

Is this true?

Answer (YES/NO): NO